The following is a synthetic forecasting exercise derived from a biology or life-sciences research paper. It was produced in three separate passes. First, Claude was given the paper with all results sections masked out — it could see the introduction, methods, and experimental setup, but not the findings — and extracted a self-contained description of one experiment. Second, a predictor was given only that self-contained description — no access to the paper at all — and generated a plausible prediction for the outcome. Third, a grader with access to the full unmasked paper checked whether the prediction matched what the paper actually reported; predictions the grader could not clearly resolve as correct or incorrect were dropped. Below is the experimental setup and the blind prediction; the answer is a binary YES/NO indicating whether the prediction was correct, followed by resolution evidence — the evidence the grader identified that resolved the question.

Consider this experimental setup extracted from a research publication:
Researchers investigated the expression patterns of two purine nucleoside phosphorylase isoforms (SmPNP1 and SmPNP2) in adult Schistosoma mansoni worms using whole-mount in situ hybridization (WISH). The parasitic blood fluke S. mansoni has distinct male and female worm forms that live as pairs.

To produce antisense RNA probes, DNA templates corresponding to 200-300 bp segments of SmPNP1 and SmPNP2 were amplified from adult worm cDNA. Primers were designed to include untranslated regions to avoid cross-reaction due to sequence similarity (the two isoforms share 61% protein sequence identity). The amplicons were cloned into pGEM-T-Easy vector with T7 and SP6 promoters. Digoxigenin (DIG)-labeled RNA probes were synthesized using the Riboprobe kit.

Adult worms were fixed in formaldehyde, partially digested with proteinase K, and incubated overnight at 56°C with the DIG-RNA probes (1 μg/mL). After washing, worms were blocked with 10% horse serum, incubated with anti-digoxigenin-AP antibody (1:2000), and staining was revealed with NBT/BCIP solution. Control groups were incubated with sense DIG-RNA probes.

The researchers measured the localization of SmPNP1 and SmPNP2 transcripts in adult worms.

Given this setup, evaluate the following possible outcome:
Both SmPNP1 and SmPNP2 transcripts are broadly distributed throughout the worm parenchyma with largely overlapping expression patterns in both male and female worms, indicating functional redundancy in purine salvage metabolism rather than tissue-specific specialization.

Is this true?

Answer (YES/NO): NO